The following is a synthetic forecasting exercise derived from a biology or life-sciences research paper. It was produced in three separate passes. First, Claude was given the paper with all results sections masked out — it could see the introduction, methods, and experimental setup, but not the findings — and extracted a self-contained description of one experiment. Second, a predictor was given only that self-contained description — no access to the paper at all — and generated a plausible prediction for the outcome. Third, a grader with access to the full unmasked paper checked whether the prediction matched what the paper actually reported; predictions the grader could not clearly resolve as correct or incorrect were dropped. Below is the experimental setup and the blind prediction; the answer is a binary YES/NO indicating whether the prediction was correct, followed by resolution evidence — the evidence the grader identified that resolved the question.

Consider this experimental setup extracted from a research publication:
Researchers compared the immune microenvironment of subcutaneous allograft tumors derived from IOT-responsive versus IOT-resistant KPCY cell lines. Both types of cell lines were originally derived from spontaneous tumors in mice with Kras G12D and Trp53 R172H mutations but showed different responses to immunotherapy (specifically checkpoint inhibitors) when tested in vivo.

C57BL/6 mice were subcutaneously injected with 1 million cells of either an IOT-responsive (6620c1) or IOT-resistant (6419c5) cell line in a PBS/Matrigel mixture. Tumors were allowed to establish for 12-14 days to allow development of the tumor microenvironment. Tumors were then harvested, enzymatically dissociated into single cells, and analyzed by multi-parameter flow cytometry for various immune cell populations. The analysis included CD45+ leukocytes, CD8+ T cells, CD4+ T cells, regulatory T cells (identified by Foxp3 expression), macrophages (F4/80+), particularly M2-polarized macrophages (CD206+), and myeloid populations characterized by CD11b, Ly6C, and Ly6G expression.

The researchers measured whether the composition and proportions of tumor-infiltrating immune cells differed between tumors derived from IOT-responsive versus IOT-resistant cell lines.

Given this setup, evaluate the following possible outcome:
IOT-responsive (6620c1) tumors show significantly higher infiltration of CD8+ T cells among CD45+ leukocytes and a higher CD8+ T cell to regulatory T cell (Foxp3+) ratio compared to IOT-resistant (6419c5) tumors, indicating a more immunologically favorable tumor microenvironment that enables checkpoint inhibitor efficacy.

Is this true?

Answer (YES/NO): YES